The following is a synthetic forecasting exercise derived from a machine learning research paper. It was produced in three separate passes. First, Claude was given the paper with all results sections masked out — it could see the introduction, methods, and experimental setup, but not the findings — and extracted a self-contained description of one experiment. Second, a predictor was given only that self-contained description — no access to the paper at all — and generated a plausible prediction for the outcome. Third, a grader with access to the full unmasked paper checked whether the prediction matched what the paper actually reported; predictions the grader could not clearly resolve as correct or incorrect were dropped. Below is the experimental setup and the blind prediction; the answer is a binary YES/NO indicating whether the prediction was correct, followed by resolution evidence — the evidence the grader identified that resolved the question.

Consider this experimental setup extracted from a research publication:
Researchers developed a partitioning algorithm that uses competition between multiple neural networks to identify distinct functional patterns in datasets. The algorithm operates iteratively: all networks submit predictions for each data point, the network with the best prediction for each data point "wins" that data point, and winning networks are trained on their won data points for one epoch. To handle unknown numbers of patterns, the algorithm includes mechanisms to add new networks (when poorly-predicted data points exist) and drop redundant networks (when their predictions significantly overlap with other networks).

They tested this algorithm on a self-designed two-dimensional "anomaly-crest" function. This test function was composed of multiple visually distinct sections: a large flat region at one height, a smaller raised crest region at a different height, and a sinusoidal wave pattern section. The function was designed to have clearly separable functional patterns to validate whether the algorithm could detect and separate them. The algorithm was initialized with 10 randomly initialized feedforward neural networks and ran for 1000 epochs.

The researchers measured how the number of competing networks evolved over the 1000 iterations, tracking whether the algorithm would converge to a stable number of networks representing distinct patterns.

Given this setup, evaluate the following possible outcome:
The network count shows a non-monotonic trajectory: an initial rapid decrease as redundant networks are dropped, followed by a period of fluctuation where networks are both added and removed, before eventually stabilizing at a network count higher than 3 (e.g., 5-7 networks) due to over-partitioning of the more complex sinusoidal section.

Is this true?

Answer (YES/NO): NO